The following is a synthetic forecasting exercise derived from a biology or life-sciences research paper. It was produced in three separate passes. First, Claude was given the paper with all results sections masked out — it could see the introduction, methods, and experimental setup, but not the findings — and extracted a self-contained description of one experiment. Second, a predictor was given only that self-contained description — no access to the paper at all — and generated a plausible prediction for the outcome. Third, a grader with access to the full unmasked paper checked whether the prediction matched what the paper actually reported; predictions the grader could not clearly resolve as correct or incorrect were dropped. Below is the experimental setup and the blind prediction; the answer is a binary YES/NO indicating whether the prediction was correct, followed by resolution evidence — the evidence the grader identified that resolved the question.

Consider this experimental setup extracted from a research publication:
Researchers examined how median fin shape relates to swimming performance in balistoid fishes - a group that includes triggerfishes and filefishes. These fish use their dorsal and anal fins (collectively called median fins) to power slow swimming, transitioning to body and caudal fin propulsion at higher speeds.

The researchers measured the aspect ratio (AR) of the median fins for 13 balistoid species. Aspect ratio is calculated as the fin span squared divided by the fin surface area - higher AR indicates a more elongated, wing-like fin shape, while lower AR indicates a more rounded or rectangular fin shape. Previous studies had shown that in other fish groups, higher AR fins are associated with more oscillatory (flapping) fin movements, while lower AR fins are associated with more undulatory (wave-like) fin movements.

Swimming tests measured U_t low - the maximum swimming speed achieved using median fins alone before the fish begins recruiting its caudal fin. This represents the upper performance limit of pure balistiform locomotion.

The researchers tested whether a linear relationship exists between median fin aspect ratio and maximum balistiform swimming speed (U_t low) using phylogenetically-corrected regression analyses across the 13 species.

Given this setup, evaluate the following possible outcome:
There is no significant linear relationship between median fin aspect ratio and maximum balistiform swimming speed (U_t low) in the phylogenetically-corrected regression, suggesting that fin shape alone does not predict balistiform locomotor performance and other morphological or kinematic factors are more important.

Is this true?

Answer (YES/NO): NO